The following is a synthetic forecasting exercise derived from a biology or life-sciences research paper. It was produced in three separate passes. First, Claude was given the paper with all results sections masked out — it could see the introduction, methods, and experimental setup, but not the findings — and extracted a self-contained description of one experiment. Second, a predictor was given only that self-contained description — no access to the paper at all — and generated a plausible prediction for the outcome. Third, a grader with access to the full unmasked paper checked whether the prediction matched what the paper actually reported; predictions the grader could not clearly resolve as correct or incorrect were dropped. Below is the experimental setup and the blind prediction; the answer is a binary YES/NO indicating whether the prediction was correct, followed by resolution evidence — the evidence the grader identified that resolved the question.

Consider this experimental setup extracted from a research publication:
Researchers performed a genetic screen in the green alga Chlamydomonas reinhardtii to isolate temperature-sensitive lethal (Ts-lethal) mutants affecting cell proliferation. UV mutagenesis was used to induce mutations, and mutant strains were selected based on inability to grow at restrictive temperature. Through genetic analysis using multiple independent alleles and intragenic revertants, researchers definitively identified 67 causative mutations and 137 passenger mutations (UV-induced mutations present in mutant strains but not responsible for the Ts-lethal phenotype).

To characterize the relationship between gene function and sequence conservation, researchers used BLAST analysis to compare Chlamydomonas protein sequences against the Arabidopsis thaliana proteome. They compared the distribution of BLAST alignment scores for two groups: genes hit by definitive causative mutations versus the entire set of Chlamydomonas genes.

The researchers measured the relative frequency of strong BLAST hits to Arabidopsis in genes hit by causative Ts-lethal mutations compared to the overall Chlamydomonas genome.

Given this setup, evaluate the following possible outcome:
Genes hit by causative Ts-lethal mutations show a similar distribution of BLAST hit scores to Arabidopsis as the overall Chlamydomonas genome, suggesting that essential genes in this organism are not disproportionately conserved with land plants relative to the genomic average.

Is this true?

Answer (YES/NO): NO